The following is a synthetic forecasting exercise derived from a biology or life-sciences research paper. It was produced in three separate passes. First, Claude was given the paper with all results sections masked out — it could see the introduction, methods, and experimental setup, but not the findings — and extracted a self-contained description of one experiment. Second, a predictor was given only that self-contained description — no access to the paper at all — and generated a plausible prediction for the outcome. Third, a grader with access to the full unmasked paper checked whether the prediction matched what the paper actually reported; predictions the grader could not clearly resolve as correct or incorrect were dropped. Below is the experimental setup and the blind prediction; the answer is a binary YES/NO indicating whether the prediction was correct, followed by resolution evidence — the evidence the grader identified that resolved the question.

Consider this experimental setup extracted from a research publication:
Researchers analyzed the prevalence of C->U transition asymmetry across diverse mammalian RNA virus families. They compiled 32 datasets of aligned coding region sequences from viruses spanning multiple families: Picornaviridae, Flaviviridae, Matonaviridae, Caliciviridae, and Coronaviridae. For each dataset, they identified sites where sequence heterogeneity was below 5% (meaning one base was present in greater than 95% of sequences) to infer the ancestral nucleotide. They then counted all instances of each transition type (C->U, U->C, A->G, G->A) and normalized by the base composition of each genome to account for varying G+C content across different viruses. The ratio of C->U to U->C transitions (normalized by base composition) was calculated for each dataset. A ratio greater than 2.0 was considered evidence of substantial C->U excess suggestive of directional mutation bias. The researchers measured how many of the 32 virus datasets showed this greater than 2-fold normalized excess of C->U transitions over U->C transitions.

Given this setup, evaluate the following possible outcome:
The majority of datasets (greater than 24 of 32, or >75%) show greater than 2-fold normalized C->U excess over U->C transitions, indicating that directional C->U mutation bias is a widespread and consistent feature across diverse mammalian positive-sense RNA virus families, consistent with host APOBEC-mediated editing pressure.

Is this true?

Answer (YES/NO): NO